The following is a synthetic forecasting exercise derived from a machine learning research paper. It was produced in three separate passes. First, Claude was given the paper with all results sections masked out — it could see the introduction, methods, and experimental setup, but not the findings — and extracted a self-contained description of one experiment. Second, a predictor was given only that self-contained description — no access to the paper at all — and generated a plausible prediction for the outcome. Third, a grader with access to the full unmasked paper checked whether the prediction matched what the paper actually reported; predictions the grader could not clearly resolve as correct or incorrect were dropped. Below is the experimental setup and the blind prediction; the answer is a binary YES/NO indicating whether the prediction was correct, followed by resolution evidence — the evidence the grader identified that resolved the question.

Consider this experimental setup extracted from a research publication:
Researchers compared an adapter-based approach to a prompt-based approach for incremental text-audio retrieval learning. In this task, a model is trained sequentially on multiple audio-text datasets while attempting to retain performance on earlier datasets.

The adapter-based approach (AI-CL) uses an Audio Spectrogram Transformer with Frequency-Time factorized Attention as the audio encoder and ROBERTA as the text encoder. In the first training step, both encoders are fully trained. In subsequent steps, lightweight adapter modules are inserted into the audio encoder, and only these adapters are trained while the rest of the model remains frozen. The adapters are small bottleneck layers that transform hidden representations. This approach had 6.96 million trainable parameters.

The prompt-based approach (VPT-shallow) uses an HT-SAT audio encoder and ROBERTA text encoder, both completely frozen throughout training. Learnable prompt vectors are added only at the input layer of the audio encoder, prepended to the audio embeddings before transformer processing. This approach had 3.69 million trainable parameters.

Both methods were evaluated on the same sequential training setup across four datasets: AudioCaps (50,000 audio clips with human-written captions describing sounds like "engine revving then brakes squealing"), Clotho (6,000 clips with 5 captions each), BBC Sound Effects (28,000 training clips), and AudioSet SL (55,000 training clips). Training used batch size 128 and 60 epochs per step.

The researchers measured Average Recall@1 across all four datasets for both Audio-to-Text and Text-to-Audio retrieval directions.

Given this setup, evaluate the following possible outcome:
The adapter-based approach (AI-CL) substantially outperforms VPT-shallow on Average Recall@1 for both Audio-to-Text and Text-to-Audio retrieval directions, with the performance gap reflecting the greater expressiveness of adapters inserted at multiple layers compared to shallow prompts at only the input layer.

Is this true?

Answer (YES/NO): NO